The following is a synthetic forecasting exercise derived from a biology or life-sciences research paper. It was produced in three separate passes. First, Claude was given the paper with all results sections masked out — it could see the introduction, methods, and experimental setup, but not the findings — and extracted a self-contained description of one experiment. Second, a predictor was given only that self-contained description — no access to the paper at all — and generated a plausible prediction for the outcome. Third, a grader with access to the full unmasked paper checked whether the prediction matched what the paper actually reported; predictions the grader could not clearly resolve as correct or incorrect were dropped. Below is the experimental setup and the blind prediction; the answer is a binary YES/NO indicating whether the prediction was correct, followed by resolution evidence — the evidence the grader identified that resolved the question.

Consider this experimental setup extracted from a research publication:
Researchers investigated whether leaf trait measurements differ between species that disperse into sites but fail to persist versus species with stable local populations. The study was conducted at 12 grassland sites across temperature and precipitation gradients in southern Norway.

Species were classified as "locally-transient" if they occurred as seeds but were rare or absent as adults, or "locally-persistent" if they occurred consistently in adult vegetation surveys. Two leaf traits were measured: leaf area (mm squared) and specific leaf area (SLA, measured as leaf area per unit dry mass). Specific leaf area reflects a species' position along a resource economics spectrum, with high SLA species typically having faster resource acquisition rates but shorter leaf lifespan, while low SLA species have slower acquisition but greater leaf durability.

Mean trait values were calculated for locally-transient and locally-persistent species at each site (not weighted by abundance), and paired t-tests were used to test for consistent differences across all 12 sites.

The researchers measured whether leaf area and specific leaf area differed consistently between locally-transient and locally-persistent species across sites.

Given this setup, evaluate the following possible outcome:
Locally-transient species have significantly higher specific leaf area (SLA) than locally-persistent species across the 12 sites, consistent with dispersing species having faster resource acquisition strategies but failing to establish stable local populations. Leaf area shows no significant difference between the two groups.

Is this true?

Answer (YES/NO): NO